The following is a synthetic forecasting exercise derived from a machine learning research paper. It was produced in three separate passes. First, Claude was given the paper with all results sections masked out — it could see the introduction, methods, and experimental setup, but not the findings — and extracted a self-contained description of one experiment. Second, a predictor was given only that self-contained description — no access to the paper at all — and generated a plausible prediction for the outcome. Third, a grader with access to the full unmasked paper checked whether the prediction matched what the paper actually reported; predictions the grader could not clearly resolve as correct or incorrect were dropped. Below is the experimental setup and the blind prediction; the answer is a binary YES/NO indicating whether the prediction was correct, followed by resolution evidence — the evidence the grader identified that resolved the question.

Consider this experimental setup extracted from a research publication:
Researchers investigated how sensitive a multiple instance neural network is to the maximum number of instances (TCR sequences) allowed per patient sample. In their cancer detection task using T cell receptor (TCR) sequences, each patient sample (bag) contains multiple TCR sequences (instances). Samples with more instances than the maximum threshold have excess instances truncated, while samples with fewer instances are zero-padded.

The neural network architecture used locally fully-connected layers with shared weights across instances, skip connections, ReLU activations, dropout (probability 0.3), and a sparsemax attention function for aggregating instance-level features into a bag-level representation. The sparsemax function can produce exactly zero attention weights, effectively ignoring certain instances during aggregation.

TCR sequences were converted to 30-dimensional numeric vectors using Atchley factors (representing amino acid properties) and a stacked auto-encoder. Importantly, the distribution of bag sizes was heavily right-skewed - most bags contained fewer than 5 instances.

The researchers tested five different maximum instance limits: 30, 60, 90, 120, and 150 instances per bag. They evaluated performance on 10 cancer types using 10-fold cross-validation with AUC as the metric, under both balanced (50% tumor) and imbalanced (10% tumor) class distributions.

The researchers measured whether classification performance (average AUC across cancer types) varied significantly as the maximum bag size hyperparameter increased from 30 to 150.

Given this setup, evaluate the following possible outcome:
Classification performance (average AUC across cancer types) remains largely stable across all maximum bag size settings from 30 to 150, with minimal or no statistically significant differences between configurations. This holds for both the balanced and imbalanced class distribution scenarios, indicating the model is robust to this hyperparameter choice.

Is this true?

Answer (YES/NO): YES